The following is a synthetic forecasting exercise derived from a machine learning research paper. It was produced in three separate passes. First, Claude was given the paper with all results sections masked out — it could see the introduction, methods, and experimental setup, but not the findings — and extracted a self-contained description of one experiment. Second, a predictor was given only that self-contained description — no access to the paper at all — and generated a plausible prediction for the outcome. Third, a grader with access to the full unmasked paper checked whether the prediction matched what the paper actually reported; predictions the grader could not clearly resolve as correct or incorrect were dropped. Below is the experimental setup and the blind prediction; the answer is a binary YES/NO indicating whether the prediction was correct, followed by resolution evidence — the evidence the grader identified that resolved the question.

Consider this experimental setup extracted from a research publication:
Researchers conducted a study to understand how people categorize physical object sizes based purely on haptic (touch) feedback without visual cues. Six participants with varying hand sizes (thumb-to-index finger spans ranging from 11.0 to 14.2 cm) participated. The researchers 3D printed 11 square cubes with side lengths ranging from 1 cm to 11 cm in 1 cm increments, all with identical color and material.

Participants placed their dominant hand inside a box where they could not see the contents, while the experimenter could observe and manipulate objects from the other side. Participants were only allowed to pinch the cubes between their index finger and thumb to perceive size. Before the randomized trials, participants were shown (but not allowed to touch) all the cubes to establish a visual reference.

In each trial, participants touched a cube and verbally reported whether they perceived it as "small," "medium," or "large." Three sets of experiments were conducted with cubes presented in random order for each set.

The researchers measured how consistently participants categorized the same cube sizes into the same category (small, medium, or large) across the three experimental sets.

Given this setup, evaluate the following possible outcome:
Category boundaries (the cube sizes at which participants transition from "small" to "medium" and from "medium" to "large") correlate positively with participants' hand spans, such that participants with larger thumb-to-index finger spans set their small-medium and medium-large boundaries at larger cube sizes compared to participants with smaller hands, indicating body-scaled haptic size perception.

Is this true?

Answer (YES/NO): NO